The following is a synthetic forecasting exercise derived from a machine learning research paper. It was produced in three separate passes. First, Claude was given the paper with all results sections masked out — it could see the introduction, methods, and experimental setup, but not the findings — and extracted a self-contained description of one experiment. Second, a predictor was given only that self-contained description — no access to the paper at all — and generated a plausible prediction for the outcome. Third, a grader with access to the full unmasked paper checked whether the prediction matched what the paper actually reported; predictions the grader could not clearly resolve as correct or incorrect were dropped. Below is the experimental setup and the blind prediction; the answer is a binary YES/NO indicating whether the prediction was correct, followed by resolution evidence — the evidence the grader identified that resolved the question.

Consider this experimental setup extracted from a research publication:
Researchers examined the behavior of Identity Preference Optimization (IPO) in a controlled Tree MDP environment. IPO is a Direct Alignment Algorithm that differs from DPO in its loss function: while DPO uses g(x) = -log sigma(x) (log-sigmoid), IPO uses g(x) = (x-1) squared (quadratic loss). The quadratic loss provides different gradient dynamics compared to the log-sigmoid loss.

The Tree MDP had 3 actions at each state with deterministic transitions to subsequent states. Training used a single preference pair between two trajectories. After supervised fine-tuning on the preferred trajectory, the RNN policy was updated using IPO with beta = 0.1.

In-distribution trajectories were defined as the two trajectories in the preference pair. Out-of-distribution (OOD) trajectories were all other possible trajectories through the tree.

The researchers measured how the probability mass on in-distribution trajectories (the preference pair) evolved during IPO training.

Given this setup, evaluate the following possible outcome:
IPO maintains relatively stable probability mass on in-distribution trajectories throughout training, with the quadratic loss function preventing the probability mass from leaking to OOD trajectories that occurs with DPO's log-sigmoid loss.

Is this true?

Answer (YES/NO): NO